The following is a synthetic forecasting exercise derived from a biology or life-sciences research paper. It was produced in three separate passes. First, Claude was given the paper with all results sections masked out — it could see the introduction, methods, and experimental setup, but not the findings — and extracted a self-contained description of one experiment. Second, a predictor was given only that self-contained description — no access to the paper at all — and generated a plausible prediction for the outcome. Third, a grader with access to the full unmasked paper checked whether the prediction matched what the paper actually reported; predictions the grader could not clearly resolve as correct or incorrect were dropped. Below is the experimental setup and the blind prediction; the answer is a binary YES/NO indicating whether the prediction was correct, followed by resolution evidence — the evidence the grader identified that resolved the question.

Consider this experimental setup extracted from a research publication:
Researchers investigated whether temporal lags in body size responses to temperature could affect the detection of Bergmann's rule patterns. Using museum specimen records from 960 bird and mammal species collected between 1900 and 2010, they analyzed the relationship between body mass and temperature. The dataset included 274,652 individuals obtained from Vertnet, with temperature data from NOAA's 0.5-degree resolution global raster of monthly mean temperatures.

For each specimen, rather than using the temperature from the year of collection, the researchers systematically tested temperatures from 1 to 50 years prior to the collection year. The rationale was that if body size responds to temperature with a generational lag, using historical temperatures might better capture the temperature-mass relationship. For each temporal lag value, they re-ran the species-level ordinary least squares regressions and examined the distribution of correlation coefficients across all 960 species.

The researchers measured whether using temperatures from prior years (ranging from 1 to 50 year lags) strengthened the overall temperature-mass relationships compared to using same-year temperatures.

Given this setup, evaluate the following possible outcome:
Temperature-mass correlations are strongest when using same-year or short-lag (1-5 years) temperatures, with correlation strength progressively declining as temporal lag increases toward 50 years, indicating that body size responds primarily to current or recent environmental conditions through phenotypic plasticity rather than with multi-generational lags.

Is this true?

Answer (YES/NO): NO